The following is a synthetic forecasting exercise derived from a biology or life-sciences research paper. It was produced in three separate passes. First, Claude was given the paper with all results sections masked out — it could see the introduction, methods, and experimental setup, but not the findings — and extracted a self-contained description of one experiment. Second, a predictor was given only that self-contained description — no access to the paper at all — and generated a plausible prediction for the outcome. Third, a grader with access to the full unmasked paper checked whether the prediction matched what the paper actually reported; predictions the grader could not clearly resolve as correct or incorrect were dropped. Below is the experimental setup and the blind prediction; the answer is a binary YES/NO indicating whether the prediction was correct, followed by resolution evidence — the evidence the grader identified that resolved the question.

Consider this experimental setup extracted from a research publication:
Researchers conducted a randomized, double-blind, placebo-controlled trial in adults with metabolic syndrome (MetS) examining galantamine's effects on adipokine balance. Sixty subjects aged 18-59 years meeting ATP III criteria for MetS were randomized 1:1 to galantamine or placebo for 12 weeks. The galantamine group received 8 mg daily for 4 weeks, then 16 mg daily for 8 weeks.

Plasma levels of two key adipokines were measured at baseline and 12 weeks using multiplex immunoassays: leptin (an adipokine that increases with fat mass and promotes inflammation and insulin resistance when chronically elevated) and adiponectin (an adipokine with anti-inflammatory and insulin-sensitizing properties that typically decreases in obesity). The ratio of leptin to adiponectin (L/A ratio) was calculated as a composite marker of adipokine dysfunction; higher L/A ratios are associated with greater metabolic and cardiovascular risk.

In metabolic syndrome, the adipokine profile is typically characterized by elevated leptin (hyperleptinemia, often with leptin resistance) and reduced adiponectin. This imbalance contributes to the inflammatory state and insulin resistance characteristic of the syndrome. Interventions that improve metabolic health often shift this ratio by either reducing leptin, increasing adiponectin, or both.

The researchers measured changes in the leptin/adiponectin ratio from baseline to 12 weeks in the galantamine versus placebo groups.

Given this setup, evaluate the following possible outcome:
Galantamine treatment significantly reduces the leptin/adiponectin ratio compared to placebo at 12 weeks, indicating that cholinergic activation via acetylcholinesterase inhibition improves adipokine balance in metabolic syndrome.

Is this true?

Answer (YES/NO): YES